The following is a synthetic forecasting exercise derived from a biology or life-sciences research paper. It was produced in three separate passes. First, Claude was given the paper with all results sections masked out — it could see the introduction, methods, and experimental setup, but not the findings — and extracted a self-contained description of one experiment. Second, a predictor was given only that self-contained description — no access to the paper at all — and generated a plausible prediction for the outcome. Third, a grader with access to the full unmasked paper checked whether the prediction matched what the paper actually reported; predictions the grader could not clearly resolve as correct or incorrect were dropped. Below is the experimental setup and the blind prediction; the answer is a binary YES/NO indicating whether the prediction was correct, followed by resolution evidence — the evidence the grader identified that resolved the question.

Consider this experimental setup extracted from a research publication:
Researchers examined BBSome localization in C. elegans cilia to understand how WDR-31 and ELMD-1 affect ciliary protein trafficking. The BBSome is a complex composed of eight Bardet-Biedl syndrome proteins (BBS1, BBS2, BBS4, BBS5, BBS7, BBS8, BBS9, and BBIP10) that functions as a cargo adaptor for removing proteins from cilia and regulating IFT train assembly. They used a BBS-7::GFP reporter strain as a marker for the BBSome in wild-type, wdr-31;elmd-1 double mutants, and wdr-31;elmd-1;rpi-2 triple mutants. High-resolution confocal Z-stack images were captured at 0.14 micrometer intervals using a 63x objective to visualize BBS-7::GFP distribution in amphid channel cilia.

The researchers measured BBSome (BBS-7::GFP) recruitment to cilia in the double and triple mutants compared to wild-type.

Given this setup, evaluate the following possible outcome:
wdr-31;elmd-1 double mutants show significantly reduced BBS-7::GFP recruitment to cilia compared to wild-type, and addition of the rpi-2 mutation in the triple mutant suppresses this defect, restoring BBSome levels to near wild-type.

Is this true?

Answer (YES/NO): NO